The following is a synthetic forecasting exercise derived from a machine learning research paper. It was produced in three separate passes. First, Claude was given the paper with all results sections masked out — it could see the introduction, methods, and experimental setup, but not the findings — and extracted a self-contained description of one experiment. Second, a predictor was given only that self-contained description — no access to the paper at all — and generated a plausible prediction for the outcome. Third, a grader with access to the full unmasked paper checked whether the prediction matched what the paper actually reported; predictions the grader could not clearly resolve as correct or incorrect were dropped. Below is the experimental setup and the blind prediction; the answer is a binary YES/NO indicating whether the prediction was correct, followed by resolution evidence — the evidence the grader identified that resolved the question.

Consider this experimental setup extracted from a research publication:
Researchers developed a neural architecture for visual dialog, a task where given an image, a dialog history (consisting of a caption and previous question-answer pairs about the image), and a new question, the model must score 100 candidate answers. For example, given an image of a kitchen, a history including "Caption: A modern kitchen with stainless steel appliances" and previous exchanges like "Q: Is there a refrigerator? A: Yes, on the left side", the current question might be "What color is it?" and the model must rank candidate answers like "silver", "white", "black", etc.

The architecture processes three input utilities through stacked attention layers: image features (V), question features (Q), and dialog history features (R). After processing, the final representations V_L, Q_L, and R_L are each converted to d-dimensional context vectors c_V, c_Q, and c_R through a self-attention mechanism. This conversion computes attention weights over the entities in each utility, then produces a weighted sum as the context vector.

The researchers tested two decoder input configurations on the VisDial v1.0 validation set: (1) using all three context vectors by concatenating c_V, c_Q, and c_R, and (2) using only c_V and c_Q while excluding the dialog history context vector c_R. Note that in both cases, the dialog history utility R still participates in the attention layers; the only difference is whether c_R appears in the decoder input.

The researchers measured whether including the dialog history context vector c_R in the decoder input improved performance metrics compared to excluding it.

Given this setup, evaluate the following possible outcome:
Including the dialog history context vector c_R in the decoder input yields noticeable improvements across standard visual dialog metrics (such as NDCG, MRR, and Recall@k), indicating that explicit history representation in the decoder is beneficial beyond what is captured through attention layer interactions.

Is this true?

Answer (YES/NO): NO